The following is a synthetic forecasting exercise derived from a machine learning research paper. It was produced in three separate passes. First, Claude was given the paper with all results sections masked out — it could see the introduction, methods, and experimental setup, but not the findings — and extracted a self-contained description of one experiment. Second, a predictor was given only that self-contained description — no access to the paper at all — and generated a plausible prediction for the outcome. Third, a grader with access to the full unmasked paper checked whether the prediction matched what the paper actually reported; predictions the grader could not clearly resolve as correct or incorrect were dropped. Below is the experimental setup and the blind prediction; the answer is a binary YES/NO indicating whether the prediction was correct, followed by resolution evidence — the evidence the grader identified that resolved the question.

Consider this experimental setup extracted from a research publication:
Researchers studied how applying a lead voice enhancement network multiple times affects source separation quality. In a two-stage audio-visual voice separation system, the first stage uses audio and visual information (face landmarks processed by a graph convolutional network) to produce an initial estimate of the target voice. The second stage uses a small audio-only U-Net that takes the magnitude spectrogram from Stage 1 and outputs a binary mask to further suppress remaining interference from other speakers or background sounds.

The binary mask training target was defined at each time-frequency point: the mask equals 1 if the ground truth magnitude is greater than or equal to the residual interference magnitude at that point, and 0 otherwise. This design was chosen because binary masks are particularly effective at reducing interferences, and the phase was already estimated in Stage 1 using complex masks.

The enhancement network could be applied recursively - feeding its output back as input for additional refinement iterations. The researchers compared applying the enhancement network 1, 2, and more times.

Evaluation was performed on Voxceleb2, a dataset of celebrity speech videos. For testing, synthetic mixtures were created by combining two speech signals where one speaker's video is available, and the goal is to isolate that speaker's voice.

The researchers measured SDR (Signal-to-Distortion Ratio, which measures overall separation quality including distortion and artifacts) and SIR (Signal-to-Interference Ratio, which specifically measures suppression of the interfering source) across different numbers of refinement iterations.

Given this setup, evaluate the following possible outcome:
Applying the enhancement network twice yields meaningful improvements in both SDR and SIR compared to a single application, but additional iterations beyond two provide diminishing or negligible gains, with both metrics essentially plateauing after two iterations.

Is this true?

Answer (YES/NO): NO